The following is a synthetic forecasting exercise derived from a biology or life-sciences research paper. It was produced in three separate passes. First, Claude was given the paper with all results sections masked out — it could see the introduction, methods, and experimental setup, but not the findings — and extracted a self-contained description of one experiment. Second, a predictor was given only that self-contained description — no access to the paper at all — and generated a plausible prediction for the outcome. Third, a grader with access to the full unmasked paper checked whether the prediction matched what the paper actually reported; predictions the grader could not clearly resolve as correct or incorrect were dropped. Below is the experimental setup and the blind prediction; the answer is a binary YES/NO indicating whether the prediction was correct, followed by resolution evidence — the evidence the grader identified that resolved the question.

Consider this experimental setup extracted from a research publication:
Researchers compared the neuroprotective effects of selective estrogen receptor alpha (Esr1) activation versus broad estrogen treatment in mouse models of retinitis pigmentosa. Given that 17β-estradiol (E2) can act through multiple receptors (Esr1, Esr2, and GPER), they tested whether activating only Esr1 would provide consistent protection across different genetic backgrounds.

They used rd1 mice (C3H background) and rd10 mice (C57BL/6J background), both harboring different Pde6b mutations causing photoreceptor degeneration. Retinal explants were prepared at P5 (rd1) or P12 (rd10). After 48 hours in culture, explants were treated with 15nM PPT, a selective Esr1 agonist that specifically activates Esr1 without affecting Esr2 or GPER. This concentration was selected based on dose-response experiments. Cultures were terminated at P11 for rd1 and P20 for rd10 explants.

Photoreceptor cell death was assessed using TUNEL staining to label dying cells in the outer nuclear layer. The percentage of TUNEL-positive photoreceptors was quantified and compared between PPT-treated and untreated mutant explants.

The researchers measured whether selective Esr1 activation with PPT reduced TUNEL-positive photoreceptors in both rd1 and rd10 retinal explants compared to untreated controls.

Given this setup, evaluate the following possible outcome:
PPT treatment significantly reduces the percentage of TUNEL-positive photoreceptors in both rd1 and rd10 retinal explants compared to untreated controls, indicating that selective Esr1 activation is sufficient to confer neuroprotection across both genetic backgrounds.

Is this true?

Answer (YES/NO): YES